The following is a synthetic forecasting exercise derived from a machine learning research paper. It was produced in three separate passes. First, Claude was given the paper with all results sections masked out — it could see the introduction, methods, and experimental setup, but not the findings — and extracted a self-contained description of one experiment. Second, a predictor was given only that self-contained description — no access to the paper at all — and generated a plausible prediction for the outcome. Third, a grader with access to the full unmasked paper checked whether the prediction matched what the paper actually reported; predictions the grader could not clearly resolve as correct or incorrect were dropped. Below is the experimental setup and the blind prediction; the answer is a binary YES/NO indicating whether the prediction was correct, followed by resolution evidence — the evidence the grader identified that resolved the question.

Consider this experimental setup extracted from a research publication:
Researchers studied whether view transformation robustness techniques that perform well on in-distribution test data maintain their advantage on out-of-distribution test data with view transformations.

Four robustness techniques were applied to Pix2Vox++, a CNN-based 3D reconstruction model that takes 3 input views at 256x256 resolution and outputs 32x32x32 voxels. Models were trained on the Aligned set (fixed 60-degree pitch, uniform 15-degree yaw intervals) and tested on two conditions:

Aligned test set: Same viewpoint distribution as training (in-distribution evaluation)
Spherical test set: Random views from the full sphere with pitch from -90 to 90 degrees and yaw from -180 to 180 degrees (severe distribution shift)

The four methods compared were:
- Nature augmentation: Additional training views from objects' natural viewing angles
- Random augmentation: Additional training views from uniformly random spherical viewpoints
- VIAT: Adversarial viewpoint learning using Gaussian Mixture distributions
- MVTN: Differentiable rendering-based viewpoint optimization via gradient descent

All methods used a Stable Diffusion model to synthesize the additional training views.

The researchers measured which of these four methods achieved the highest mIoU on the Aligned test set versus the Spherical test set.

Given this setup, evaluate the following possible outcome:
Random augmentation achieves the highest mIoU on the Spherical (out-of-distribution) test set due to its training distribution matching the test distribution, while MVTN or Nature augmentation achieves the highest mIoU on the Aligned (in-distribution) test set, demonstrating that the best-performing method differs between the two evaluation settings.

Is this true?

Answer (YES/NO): YES